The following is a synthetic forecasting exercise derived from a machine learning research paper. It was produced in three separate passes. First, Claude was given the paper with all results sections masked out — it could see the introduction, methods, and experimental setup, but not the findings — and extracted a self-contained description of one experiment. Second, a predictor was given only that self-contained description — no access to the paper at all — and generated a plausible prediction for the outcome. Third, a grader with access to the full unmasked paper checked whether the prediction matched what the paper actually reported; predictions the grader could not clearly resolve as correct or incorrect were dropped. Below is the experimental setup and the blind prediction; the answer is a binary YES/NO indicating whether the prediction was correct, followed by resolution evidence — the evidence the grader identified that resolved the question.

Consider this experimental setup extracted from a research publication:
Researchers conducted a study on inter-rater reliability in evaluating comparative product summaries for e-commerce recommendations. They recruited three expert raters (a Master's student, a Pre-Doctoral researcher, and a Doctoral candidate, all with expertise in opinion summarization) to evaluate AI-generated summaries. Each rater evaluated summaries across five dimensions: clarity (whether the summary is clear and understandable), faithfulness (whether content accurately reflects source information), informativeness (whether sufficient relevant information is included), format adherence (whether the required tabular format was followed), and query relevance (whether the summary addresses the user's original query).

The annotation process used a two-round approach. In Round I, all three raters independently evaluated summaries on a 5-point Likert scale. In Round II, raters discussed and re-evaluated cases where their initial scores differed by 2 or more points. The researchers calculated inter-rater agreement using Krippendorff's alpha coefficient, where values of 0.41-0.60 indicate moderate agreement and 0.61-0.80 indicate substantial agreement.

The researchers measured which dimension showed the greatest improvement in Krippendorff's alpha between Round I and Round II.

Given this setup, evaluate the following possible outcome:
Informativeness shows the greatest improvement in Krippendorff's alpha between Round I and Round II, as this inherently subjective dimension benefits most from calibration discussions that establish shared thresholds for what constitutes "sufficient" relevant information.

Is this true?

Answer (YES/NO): NO